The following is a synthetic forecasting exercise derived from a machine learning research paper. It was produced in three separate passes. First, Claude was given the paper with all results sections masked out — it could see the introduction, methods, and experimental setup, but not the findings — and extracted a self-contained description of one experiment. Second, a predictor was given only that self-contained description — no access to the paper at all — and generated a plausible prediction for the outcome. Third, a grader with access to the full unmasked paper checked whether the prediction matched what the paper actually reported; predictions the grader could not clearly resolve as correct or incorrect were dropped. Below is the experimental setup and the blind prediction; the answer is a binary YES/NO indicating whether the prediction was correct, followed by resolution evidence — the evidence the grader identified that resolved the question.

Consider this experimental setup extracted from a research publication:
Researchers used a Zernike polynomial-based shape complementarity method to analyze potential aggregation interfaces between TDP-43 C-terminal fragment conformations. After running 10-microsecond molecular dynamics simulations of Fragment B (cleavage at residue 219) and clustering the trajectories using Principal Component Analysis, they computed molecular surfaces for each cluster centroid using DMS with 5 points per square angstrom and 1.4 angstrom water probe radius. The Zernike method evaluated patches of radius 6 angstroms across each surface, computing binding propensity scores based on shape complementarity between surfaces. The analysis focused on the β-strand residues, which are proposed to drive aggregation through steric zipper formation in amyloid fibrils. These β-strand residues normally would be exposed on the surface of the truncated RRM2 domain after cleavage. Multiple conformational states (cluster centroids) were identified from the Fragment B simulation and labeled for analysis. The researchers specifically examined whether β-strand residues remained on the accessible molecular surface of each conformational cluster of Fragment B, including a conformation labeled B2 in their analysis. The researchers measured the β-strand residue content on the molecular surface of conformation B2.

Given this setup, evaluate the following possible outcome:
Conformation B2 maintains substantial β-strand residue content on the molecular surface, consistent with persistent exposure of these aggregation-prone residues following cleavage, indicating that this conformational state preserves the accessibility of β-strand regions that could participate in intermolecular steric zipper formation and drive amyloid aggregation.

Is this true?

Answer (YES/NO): NO